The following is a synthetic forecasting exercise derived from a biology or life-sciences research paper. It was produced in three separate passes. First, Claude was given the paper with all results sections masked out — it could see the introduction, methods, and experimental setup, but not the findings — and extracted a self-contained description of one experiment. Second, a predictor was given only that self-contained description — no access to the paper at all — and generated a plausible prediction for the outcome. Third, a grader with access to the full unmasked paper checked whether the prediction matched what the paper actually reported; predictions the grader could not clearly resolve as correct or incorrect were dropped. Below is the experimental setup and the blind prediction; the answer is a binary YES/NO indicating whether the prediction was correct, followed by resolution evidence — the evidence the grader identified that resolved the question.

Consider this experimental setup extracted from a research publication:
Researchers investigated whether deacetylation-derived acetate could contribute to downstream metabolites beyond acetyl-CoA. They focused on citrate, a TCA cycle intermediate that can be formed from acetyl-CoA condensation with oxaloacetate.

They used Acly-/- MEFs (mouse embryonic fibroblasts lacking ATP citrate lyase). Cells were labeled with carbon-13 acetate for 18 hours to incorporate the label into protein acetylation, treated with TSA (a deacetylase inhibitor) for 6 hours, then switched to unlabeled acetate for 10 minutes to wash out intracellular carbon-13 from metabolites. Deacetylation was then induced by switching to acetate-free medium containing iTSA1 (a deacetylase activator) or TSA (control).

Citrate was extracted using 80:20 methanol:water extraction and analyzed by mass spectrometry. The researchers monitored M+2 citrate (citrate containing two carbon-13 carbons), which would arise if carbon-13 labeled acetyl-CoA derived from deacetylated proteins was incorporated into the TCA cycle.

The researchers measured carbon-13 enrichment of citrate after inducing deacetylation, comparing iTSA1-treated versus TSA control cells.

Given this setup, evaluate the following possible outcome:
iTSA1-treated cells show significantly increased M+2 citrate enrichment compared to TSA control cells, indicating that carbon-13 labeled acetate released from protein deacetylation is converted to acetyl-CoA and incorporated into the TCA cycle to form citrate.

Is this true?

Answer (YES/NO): NO